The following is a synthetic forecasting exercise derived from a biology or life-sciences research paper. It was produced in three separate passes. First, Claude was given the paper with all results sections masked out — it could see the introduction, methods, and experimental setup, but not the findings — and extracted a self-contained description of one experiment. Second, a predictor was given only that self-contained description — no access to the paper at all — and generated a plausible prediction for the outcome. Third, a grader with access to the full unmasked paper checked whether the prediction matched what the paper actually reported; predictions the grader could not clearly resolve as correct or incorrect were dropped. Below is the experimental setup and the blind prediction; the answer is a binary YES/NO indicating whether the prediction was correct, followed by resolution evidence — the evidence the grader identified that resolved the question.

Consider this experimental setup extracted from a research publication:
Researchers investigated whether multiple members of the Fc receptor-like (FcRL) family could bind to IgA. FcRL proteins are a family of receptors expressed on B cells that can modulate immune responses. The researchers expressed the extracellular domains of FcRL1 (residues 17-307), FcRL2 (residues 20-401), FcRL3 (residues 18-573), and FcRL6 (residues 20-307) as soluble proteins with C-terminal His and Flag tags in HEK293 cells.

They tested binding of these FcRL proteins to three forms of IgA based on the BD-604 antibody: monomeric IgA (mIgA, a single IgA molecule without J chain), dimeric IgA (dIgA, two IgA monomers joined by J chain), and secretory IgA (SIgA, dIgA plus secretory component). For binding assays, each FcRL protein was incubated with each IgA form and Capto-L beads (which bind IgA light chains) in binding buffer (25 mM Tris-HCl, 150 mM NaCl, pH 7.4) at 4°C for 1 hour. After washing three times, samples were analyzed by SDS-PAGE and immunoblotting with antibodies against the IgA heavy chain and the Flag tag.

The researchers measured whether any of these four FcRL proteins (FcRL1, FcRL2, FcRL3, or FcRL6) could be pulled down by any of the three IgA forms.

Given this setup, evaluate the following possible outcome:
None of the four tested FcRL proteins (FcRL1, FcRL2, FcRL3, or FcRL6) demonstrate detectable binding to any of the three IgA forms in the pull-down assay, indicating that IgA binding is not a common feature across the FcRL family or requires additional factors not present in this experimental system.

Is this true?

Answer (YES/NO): YES